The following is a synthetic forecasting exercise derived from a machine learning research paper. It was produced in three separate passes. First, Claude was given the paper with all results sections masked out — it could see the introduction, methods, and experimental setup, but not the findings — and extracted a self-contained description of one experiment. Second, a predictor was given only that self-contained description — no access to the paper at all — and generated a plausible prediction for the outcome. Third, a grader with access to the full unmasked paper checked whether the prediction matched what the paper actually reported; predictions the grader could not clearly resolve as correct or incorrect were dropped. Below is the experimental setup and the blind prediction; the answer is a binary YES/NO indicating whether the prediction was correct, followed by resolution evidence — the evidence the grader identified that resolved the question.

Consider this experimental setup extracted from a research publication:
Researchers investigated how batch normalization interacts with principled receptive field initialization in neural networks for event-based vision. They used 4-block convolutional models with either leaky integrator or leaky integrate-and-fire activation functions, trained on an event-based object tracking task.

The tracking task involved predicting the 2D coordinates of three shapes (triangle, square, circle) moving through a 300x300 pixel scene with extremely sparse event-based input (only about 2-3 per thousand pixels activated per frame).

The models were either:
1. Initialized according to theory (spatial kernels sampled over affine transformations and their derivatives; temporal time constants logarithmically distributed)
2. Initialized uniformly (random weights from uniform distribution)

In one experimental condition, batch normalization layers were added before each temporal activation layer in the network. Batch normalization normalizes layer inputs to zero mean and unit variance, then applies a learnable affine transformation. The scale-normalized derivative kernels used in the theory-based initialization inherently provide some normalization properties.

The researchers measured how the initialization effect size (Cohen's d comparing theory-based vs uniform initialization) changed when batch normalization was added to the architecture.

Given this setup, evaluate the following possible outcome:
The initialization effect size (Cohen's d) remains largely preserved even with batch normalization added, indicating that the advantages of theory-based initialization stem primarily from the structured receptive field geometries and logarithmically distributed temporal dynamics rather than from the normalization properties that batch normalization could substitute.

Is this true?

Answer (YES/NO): NO